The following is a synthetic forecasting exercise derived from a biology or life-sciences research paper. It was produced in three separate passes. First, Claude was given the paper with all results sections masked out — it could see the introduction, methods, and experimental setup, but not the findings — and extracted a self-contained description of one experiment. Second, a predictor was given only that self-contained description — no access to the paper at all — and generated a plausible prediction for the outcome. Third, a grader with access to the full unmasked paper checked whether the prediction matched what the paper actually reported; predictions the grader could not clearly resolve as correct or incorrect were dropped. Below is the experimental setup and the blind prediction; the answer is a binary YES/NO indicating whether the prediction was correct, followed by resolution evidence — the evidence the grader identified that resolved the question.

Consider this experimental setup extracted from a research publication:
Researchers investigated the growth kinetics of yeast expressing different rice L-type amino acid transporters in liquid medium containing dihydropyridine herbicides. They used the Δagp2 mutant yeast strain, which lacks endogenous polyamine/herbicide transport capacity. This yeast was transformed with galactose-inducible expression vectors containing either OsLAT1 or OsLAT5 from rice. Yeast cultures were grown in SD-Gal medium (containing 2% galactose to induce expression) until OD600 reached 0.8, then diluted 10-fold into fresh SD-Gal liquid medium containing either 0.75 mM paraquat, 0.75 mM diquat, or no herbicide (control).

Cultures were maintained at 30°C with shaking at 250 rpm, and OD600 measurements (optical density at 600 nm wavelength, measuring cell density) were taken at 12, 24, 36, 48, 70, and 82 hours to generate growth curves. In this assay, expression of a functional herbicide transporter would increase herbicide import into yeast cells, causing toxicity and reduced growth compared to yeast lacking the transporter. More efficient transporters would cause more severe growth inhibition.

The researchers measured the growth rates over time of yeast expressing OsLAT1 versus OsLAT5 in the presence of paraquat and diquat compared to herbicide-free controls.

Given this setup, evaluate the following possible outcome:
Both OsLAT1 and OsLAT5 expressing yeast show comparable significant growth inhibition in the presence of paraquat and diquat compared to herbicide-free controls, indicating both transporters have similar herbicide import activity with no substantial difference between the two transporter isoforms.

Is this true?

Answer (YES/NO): NO